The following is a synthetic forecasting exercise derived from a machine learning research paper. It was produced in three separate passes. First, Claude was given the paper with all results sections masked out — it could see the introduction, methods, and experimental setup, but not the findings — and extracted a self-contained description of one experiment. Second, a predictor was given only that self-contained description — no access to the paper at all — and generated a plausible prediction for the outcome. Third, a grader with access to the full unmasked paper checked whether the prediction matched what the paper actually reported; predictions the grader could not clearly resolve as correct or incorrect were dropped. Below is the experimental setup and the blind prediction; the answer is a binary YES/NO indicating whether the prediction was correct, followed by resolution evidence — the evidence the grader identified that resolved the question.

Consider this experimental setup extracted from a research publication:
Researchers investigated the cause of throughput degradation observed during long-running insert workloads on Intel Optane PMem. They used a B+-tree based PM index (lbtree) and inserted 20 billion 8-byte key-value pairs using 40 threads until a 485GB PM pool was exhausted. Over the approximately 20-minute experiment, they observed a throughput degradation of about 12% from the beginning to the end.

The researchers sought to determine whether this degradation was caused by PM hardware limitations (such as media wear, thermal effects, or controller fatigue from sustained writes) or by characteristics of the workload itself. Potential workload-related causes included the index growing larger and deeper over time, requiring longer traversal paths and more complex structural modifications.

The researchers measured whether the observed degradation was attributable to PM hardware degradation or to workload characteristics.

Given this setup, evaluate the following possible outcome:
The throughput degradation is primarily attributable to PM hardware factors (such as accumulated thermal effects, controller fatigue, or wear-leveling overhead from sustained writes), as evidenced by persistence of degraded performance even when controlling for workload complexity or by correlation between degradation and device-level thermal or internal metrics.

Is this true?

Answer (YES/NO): NO